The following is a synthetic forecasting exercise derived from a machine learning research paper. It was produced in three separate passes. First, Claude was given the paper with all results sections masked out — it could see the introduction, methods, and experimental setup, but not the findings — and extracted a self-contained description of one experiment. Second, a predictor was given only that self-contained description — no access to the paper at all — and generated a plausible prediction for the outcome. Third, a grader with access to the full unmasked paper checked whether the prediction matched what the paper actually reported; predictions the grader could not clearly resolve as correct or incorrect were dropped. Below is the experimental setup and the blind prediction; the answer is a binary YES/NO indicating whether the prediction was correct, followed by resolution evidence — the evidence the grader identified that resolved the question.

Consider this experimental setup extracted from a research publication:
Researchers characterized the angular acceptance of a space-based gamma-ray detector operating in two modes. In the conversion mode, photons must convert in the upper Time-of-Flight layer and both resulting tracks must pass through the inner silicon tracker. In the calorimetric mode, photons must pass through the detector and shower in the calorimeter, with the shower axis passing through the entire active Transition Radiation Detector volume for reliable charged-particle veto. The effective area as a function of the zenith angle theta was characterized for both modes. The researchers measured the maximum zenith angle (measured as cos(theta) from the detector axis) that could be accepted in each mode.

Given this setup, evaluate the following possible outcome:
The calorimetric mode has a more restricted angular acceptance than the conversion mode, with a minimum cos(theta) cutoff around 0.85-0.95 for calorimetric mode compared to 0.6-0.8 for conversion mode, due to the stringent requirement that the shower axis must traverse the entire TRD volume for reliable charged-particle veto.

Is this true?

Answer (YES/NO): YES